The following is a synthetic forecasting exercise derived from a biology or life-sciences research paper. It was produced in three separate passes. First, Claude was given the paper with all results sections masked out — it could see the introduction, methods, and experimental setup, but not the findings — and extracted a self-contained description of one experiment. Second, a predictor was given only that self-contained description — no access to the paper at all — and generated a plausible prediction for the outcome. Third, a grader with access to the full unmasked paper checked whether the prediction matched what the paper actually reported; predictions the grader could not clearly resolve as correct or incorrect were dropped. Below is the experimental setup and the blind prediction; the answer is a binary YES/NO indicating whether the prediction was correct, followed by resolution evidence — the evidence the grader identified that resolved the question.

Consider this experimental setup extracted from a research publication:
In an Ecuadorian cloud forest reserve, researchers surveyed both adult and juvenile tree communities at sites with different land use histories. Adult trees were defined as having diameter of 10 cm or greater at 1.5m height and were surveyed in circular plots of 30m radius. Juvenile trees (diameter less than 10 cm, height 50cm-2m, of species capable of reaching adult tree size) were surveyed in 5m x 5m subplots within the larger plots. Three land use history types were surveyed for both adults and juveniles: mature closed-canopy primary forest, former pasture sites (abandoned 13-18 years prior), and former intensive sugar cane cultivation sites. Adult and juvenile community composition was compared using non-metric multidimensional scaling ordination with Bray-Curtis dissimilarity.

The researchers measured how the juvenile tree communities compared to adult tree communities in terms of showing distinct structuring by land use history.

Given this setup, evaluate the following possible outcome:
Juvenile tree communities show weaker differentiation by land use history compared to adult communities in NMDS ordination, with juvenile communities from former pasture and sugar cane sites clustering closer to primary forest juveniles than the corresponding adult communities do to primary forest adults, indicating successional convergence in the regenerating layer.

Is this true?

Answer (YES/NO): NO